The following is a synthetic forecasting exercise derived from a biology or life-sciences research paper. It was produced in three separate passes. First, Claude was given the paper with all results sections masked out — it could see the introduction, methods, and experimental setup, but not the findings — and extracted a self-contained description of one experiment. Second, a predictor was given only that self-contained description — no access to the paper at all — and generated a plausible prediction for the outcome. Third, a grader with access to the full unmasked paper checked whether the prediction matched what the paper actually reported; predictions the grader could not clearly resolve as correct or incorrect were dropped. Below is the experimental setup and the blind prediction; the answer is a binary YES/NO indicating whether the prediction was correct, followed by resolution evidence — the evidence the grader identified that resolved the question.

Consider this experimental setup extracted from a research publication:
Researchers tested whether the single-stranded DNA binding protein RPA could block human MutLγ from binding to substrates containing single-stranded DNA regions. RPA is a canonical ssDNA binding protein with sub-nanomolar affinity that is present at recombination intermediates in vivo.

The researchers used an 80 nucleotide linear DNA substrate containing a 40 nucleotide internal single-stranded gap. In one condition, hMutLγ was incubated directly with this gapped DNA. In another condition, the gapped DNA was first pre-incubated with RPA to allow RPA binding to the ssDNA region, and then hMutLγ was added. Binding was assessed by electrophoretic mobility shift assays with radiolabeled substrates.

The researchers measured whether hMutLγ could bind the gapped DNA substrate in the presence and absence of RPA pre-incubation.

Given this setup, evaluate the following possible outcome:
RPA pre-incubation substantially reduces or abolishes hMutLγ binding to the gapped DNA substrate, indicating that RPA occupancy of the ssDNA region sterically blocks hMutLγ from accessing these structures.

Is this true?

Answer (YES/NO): YES